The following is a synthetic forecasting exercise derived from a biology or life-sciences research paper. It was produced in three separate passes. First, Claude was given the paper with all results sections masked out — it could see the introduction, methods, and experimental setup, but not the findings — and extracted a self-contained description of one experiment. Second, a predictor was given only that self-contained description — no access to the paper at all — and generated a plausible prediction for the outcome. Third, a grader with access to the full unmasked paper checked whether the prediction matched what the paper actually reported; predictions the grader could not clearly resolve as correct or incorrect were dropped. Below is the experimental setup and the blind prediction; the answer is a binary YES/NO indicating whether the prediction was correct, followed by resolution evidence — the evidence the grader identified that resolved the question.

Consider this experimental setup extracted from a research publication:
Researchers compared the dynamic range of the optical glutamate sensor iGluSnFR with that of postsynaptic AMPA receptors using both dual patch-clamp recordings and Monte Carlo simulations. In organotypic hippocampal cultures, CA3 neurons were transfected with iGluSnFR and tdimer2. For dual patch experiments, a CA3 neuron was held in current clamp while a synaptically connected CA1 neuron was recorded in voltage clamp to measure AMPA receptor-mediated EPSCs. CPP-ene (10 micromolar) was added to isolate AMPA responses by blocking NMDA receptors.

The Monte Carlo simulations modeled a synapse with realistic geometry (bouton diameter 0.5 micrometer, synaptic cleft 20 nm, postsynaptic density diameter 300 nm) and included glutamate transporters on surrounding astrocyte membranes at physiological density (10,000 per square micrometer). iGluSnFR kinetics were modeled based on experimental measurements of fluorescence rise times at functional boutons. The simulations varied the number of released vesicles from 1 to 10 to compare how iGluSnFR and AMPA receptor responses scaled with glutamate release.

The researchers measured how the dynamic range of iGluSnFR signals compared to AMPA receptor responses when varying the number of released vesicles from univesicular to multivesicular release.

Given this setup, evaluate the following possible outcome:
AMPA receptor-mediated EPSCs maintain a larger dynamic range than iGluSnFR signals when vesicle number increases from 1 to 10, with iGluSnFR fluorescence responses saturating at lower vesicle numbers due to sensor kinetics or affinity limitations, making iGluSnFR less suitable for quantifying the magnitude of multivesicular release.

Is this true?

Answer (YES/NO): NO